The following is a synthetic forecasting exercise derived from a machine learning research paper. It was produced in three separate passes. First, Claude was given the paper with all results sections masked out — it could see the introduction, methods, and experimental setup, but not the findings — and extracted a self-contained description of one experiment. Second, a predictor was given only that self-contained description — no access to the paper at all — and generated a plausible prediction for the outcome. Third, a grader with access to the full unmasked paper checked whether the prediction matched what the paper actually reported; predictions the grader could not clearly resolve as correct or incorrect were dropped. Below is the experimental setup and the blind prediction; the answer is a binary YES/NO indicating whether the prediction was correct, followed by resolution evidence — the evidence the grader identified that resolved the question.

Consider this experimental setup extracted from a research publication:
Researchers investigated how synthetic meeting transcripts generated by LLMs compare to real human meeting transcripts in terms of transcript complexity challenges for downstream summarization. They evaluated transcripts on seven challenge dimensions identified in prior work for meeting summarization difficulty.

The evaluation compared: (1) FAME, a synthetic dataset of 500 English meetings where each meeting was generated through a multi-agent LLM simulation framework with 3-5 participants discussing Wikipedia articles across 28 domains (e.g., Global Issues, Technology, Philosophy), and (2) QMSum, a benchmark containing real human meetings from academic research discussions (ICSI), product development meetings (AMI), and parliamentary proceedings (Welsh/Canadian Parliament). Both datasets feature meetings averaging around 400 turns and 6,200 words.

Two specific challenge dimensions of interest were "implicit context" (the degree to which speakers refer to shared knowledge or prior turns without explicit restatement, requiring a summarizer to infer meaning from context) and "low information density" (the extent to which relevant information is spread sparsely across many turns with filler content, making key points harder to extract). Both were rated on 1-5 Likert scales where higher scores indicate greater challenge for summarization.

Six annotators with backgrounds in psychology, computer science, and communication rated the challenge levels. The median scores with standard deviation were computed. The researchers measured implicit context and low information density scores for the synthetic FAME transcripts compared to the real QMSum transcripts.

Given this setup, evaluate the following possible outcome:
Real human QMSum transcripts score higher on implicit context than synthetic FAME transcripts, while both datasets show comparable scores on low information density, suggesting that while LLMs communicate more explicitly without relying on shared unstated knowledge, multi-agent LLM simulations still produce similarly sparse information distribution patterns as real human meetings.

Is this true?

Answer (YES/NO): NO